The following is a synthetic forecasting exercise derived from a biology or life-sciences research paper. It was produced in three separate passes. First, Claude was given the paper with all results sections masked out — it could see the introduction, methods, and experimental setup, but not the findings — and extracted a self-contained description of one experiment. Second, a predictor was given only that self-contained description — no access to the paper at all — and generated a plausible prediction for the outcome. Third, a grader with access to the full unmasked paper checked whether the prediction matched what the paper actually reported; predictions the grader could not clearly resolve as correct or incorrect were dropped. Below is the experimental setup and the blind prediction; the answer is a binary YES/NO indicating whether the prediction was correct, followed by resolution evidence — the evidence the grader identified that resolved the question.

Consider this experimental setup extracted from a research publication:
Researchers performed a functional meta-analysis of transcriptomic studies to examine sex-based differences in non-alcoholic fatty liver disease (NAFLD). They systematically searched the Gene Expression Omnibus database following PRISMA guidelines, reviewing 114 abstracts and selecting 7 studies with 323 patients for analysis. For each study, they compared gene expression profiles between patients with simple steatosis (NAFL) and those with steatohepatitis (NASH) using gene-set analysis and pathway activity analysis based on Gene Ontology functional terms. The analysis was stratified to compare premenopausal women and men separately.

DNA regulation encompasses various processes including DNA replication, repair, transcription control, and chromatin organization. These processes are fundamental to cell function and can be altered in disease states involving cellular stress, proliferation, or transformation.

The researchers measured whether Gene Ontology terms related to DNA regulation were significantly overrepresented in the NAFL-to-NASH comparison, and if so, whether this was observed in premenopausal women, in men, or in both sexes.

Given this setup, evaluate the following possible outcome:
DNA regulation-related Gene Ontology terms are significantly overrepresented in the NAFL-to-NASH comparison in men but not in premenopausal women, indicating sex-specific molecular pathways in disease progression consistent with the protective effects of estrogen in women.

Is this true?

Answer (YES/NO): NO